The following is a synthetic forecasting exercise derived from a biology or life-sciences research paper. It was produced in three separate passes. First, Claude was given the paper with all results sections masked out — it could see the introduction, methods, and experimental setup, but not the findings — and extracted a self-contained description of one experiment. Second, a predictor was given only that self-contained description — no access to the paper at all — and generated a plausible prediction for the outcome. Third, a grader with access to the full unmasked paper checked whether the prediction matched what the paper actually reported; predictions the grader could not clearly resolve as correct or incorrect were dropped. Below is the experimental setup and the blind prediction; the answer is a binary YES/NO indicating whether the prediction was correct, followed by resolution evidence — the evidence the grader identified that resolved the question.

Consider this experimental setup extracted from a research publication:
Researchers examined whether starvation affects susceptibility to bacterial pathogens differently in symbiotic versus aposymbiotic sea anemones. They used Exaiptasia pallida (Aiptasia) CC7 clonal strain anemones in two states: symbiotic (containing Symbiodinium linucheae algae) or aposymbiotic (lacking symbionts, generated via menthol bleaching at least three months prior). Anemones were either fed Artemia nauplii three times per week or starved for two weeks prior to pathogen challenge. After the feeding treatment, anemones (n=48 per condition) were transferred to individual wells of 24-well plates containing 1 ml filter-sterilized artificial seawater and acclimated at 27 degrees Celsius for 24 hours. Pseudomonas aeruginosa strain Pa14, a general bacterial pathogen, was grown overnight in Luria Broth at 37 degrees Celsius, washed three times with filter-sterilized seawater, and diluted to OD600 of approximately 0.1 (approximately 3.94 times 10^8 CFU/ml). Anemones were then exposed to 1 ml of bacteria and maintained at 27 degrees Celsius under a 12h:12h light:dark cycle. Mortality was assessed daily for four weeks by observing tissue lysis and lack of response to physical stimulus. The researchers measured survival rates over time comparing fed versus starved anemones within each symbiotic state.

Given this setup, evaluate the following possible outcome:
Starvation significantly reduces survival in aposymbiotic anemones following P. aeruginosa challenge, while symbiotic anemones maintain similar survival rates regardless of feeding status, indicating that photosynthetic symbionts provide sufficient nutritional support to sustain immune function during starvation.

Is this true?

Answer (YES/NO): NO